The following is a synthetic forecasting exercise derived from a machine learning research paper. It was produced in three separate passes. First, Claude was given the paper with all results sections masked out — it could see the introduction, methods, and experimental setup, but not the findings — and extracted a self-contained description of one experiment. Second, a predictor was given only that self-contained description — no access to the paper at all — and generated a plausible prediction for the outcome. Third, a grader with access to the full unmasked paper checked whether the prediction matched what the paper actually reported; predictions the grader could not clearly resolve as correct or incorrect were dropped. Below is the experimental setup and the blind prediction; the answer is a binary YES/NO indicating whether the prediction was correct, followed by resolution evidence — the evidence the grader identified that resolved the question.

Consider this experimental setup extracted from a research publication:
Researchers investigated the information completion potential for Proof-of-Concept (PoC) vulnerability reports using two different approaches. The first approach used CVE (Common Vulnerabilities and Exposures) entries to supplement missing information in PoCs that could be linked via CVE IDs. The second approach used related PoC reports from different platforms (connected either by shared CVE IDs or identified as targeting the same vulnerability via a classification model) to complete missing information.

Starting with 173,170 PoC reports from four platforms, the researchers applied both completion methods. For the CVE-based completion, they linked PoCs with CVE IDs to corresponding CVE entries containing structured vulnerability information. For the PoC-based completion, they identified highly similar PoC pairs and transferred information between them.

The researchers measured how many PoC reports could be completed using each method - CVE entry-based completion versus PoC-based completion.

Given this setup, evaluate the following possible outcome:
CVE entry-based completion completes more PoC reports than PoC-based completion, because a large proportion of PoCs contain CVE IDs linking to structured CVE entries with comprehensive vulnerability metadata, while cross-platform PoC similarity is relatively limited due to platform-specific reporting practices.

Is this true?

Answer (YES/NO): YES